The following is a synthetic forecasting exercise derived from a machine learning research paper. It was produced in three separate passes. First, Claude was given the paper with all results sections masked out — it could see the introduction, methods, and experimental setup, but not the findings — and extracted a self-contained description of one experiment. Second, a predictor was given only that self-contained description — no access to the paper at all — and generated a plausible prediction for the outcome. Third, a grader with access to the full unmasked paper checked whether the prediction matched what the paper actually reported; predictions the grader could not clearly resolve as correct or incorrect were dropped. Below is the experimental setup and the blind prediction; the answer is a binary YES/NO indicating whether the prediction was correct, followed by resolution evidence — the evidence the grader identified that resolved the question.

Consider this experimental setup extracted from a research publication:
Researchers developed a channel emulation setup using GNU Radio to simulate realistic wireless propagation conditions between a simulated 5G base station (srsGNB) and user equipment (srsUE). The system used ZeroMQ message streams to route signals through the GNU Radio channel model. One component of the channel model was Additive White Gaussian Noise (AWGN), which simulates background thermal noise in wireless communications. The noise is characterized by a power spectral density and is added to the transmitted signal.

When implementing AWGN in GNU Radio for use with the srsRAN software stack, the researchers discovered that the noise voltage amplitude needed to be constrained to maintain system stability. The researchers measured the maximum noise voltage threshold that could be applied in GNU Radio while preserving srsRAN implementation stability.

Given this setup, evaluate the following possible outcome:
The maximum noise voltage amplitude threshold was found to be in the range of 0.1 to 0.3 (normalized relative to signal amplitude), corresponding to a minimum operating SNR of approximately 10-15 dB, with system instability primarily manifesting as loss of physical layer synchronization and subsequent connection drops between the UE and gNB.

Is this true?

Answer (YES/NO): NO